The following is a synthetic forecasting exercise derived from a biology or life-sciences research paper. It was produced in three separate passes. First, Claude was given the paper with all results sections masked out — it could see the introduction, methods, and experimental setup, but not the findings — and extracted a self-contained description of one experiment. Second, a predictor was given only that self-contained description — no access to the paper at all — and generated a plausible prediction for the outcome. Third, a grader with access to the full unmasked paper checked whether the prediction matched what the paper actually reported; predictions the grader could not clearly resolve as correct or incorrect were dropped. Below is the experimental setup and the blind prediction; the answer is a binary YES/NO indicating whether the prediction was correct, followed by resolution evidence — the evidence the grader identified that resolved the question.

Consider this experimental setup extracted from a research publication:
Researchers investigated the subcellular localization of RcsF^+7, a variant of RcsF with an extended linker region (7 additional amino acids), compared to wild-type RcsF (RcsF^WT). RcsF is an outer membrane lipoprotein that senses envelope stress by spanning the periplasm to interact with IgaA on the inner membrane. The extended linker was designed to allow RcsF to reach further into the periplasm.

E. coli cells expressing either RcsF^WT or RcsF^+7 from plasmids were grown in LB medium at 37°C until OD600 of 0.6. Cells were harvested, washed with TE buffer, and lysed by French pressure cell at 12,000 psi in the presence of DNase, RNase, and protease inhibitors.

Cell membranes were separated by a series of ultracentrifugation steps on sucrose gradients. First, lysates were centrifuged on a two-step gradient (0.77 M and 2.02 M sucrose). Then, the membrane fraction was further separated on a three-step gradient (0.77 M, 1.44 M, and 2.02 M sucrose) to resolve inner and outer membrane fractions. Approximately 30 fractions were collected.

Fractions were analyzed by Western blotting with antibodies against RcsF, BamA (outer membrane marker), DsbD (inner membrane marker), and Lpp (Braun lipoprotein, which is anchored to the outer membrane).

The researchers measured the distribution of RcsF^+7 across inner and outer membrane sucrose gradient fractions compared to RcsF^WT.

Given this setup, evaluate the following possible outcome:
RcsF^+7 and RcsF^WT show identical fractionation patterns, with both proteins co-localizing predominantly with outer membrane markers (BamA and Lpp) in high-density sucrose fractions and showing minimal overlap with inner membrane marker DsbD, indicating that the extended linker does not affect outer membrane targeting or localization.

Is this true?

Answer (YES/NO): YES